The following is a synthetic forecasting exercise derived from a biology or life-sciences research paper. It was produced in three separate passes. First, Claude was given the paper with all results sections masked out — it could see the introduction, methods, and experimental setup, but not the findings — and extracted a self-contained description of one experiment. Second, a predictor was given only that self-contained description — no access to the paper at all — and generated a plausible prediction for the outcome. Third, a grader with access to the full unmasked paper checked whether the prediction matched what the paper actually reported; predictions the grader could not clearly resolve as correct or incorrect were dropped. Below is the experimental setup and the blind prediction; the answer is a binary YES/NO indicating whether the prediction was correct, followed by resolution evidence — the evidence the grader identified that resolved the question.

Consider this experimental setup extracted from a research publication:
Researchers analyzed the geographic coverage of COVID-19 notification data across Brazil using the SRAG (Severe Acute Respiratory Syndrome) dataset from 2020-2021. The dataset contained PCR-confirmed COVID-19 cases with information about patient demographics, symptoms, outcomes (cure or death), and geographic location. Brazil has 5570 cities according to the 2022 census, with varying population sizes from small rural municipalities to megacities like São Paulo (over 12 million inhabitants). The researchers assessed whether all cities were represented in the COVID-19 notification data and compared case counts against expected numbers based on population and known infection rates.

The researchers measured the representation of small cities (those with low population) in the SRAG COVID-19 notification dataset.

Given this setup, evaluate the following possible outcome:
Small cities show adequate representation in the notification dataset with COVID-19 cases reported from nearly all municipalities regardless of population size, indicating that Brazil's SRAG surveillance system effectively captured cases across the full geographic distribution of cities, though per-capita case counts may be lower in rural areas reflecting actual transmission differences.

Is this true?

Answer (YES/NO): NO